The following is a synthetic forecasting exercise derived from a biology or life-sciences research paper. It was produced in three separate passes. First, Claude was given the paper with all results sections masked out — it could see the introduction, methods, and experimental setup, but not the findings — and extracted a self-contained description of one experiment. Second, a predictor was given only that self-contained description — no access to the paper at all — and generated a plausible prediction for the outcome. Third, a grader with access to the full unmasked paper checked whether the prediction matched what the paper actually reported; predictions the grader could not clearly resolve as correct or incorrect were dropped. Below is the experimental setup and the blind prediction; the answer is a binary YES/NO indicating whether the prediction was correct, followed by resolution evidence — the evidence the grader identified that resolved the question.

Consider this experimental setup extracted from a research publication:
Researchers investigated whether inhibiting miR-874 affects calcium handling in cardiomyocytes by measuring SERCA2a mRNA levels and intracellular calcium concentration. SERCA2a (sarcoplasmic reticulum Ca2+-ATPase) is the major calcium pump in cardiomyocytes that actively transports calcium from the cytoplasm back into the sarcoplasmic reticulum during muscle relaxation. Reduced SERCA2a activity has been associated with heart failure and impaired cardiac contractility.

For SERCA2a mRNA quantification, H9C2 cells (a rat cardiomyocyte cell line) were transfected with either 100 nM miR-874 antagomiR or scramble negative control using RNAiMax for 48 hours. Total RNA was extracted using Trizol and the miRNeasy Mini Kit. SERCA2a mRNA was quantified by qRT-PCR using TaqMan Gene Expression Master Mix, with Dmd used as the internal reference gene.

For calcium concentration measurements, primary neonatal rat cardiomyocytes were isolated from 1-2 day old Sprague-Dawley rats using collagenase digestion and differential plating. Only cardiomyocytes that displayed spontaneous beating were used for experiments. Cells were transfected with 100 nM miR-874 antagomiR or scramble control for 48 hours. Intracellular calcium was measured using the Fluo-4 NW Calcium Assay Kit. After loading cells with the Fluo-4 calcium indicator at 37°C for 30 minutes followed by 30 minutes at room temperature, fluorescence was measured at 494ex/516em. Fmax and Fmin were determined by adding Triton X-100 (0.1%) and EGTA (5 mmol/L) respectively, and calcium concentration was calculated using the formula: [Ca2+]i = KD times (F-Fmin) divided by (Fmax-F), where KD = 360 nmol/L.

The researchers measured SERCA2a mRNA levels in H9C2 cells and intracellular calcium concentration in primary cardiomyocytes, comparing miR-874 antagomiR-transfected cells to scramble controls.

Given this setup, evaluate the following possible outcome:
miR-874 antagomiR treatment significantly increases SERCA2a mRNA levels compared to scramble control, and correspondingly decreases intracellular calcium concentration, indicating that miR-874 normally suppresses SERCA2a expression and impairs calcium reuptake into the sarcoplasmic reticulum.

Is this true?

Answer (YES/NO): NO